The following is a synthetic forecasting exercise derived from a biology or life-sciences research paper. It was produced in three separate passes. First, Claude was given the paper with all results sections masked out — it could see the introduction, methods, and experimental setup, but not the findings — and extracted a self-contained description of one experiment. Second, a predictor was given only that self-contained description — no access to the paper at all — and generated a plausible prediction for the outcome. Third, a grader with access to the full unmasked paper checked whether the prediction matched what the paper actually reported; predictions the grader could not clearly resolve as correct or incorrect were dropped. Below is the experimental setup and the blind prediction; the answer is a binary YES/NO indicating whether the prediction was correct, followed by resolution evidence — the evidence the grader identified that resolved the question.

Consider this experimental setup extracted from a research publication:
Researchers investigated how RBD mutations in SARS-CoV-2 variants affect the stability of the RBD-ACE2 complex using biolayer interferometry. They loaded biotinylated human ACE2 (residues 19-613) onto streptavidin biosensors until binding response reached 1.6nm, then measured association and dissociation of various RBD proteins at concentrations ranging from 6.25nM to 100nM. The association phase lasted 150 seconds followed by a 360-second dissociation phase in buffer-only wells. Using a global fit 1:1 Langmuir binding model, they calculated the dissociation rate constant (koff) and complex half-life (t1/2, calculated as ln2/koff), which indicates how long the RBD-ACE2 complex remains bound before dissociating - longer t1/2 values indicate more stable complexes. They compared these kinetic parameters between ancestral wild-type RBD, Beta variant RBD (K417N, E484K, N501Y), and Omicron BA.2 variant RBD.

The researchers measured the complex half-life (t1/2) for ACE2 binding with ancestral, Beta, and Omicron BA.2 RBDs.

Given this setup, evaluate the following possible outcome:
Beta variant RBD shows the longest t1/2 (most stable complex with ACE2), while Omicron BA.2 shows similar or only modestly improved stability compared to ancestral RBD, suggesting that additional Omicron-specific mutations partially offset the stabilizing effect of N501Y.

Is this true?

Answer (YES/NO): NO